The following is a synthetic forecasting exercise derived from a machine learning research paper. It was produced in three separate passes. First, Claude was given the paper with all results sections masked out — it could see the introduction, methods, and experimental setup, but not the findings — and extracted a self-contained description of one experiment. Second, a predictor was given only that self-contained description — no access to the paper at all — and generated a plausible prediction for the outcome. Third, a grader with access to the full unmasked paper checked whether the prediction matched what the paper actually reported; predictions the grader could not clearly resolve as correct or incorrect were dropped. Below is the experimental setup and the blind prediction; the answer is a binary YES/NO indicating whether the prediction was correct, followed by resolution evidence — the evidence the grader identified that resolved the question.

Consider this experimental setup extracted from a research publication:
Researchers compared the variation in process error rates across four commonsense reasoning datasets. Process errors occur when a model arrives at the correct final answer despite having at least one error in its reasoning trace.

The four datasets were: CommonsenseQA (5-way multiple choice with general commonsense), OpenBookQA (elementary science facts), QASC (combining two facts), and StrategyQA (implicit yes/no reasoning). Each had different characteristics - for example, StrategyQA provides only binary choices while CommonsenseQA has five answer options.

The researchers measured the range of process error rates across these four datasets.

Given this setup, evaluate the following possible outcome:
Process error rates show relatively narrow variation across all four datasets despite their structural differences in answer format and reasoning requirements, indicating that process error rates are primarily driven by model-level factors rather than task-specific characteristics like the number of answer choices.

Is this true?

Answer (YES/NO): NO